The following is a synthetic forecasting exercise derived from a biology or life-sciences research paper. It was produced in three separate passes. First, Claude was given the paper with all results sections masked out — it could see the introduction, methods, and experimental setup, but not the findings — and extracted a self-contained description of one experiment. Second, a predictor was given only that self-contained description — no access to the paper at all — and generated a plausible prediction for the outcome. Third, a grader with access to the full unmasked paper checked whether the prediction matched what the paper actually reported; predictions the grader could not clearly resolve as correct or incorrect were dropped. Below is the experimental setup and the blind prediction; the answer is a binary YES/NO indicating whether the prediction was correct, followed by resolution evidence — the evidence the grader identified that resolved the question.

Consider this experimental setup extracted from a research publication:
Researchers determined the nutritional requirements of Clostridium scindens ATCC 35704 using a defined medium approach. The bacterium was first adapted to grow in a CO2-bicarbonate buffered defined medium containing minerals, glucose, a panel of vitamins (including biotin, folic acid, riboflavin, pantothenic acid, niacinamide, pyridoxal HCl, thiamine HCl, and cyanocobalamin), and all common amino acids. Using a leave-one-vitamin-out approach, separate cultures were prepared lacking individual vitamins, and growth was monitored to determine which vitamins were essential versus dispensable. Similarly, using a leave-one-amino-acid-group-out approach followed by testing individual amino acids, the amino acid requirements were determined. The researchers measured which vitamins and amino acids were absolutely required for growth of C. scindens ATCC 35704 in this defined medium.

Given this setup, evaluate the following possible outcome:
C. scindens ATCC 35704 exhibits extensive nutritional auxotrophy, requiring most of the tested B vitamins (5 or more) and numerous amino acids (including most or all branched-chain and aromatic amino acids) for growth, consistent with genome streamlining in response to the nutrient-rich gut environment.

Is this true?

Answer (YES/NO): NO